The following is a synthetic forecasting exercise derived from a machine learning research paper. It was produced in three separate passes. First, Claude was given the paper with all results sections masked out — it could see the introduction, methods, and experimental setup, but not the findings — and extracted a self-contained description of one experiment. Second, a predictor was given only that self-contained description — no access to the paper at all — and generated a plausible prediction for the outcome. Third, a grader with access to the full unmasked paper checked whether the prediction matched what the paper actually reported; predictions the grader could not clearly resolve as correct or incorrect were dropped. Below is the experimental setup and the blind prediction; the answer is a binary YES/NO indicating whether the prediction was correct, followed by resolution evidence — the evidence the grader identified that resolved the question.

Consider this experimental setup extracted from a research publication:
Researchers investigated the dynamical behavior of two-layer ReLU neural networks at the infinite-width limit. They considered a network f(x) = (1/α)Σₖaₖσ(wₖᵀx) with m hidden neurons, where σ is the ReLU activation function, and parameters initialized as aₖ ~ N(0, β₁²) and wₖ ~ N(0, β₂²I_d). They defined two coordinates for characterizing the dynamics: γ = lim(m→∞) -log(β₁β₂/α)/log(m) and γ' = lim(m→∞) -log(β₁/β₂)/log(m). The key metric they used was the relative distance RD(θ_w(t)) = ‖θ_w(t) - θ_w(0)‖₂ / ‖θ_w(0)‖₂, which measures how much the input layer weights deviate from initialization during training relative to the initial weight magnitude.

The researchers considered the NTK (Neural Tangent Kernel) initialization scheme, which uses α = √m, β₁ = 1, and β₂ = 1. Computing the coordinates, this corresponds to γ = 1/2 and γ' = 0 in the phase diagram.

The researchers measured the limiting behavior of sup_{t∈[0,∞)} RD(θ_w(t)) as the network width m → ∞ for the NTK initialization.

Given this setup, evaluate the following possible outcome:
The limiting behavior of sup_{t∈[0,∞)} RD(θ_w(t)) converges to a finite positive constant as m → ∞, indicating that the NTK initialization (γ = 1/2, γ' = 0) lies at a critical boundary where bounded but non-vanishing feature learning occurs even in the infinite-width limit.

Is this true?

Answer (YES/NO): NO